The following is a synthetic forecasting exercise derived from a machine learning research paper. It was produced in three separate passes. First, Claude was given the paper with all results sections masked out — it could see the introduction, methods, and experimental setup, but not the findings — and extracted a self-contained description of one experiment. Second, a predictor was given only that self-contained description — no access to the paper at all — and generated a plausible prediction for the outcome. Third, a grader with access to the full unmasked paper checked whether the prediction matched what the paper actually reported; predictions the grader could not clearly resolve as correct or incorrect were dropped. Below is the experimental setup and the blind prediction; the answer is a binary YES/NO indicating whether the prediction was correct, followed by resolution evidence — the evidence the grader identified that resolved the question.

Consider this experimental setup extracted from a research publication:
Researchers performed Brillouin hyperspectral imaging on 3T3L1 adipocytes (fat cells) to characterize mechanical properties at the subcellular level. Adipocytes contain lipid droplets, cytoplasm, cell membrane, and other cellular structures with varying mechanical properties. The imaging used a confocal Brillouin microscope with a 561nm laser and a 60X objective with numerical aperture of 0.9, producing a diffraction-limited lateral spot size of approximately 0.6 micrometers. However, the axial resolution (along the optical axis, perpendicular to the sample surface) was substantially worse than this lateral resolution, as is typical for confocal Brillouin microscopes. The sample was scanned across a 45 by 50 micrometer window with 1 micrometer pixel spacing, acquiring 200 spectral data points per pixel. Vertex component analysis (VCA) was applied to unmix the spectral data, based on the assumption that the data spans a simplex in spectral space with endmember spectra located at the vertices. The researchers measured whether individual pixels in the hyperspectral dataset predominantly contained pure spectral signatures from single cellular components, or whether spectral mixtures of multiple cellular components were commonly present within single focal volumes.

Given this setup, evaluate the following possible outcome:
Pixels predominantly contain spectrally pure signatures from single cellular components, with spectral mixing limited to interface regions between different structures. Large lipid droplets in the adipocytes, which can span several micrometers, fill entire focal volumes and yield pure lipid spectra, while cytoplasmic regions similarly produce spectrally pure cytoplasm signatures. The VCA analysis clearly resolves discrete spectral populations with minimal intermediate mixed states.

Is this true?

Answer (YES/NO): NO